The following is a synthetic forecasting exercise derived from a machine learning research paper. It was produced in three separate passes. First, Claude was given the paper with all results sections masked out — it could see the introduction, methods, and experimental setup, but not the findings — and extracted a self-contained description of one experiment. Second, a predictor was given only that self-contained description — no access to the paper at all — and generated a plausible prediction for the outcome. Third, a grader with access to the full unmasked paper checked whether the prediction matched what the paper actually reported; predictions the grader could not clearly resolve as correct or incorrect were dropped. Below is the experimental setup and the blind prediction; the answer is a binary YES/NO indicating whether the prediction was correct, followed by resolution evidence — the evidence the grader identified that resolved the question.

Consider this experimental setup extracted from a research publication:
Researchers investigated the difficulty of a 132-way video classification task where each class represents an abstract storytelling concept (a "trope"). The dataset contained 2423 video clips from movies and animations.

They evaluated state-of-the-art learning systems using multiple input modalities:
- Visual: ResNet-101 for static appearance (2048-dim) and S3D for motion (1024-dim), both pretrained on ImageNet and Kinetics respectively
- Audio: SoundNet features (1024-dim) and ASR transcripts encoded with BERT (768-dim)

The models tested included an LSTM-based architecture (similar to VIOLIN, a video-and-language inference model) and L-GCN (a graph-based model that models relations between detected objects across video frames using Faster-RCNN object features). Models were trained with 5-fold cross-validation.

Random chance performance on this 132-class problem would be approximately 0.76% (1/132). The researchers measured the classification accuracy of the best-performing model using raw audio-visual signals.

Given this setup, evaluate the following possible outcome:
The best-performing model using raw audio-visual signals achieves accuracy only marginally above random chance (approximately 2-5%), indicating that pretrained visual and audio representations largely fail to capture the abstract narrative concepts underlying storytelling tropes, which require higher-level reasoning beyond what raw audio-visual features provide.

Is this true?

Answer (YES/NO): NO